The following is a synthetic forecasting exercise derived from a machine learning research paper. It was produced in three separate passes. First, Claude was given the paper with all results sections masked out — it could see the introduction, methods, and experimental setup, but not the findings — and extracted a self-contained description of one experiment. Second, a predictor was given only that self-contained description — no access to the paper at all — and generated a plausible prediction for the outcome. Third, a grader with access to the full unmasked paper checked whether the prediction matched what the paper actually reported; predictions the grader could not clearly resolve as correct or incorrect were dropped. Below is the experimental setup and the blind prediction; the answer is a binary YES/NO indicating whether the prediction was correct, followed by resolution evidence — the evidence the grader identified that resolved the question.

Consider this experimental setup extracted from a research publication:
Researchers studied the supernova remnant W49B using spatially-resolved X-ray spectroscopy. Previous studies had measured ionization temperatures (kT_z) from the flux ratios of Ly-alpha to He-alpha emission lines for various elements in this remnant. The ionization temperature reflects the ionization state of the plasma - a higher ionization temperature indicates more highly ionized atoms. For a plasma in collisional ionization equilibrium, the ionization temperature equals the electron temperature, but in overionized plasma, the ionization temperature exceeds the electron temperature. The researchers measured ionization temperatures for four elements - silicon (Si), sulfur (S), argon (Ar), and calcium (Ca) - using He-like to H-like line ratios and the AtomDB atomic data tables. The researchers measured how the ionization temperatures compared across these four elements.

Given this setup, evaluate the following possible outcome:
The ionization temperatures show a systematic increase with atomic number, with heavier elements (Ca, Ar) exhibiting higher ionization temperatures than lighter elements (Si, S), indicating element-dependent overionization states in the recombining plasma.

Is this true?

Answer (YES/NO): YES